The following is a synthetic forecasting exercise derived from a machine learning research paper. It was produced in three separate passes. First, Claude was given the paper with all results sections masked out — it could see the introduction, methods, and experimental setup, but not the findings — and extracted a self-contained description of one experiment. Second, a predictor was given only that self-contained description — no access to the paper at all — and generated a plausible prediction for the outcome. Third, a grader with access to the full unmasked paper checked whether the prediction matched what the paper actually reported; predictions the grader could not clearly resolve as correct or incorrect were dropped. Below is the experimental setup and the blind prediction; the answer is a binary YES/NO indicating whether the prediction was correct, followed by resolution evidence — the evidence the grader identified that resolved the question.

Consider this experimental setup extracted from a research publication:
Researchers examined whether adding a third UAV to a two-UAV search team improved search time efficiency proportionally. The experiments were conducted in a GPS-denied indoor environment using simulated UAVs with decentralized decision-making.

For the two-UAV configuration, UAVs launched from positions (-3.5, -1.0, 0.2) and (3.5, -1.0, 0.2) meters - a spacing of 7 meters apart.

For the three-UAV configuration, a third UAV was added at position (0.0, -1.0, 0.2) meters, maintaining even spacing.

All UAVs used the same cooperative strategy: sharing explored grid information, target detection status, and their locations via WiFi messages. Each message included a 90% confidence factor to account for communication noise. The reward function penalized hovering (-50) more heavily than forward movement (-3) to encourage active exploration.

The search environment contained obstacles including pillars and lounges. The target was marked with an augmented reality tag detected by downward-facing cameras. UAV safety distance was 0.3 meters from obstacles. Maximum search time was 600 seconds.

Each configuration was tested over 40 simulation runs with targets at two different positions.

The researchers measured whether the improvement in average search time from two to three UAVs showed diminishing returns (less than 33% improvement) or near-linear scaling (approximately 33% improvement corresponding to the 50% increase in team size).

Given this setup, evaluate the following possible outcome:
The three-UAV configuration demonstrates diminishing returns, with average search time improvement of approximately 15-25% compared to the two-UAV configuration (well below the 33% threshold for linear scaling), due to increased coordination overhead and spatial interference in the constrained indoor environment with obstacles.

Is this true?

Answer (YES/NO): YES